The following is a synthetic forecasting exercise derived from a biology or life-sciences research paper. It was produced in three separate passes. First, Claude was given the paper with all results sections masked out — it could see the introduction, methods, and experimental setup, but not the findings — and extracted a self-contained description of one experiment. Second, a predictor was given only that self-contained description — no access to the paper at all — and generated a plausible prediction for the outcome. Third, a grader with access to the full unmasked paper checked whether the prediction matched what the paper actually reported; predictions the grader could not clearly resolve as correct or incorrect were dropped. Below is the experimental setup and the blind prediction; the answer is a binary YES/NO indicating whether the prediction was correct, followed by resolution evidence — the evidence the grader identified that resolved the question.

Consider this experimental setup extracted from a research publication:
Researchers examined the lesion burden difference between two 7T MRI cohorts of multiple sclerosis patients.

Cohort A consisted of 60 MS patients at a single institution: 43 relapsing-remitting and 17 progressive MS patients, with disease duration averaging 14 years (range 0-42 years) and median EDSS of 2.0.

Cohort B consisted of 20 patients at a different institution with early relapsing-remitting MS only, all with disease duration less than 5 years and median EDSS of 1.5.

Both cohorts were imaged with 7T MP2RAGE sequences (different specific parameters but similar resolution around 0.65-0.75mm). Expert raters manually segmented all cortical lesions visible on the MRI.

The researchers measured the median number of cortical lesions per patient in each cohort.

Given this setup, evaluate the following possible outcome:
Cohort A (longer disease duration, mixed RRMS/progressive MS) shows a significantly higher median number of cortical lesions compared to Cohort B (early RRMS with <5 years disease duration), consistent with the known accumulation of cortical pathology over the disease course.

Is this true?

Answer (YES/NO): YES